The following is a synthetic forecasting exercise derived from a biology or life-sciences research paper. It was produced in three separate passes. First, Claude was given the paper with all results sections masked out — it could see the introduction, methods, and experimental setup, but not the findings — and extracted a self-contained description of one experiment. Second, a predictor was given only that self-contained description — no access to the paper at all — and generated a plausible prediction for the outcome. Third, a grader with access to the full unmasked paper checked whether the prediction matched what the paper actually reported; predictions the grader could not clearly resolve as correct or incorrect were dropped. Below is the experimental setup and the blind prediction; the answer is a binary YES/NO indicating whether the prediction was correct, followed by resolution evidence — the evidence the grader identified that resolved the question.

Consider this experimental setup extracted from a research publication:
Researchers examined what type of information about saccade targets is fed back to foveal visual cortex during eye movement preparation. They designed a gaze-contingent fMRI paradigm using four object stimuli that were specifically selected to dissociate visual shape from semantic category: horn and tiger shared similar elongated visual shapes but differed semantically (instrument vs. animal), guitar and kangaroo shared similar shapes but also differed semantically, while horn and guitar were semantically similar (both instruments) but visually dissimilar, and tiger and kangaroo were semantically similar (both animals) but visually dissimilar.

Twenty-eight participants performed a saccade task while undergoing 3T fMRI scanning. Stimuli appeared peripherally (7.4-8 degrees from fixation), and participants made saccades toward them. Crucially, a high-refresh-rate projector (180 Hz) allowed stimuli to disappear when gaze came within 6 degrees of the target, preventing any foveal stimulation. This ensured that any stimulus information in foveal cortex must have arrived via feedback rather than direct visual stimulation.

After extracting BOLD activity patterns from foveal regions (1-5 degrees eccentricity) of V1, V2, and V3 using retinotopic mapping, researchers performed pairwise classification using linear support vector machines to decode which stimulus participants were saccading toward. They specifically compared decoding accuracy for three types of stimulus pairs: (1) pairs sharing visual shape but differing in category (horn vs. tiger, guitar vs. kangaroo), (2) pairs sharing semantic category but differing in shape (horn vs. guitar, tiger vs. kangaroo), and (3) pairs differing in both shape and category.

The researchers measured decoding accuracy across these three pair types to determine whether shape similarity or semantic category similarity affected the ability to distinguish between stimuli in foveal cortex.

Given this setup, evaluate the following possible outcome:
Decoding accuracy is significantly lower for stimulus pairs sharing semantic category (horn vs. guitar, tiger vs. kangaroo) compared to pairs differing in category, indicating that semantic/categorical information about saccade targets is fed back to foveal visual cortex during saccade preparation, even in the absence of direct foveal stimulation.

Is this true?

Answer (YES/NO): NO